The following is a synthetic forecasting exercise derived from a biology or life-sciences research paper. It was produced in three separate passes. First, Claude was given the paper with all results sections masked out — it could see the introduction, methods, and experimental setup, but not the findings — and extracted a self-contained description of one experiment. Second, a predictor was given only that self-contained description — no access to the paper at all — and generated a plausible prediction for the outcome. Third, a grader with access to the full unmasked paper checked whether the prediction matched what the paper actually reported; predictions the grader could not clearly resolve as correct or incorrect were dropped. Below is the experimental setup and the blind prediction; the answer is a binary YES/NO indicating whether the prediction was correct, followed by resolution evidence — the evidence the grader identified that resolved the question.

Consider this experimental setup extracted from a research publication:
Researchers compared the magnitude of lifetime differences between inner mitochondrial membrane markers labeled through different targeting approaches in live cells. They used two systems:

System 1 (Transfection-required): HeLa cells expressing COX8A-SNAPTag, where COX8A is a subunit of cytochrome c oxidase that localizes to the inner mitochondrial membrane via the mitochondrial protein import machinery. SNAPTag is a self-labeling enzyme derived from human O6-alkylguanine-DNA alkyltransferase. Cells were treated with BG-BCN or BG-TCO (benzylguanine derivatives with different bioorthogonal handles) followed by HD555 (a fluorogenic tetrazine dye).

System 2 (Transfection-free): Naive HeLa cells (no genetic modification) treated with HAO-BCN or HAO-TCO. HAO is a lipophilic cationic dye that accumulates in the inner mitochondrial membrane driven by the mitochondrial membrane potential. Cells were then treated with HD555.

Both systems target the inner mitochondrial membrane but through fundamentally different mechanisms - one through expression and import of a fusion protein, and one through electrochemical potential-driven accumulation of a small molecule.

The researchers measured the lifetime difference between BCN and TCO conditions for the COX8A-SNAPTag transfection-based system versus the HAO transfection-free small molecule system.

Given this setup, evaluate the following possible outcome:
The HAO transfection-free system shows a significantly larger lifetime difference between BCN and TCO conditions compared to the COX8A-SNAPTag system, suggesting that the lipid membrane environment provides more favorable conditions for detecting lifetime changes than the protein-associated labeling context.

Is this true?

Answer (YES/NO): NO